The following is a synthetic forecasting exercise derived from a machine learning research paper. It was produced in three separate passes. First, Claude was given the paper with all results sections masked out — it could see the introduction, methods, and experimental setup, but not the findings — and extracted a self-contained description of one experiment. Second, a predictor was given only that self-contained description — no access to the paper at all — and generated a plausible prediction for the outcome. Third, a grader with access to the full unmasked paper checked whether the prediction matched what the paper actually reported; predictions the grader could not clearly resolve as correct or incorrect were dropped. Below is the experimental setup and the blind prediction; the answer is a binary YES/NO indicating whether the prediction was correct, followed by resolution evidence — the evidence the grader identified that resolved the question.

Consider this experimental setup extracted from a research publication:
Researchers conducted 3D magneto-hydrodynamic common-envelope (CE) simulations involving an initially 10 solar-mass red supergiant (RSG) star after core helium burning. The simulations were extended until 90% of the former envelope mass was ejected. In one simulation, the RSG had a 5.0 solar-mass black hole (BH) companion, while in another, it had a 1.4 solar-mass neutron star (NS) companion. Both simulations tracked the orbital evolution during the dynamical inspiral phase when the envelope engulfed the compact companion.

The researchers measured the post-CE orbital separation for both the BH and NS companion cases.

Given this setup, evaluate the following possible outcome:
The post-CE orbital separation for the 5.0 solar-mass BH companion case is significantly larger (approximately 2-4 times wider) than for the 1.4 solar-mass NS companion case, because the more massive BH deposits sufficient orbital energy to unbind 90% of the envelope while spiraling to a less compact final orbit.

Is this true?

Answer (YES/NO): YES